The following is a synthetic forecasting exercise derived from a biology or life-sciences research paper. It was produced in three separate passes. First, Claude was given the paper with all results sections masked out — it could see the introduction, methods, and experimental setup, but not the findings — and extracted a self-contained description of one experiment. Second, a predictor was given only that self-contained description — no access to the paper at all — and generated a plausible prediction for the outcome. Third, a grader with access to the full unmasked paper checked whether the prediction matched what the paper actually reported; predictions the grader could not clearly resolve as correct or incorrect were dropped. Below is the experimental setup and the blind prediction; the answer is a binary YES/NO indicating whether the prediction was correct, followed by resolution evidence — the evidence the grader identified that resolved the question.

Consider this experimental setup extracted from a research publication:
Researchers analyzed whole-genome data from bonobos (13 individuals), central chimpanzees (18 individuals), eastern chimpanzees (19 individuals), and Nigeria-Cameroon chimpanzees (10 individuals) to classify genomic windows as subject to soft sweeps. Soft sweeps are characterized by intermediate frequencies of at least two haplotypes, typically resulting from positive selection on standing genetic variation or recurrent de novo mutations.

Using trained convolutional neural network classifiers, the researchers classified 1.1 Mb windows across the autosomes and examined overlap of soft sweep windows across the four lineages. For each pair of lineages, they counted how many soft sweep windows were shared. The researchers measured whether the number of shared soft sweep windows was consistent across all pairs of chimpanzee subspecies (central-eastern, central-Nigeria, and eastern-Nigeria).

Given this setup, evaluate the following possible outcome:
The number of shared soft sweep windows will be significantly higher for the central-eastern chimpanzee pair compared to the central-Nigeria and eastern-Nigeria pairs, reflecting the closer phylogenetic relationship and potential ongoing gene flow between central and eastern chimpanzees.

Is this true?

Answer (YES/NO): YES